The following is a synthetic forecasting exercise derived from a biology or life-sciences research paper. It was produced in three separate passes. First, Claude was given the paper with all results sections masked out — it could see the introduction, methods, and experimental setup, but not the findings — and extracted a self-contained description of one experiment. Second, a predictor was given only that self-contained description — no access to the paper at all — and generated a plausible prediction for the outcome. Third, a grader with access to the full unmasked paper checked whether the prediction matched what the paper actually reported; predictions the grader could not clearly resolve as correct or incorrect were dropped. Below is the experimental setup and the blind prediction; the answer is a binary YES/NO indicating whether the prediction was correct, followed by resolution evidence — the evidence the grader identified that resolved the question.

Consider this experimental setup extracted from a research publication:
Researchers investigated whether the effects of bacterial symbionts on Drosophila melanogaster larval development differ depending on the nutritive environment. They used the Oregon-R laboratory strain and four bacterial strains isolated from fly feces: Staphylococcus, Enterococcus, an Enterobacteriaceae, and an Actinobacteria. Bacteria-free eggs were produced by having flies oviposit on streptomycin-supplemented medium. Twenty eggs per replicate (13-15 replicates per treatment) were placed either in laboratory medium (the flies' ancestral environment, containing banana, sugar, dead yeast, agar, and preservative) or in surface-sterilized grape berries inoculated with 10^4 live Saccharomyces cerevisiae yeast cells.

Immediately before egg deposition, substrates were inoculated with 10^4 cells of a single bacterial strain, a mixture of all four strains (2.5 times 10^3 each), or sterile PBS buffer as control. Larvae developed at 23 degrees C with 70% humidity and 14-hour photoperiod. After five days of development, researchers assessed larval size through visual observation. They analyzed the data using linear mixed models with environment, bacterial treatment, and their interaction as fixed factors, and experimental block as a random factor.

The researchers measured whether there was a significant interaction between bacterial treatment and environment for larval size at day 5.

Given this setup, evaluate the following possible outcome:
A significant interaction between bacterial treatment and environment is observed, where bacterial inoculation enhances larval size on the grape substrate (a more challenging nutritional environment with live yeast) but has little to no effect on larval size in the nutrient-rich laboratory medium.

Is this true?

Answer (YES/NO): NO